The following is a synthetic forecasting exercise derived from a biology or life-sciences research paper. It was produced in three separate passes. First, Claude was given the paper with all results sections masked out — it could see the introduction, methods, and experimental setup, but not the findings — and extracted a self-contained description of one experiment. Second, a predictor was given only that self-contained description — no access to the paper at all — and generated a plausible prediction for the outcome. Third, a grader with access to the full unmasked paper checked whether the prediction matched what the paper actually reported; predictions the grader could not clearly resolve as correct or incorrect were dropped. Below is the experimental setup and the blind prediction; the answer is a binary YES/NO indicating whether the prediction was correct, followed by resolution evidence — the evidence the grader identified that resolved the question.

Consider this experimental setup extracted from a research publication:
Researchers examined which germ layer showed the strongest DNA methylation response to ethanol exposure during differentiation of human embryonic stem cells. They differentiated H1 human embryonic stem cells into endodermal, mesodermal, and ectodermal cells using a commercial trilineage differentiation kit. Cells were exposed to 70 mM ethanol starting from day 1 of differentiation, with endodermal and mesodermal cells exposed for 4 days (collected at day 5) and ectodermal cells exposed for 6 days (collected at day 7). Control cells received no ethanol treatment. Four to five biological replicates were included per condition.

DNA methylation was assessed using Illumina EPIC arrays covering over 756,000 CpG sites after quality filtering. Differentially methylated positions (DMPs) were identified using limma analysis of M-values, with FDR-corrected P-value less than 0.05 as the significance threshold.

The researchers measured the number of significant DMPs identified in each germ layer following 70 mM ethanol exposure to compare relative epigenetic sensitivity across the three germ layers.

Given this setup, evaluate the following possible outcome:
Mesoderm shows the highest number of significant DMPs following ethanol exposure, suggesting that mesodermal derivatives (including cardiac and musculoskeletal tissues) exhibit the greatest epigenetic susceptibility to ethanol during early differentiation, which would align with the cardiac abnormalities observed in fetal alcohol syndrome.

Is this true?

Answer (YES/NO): NO